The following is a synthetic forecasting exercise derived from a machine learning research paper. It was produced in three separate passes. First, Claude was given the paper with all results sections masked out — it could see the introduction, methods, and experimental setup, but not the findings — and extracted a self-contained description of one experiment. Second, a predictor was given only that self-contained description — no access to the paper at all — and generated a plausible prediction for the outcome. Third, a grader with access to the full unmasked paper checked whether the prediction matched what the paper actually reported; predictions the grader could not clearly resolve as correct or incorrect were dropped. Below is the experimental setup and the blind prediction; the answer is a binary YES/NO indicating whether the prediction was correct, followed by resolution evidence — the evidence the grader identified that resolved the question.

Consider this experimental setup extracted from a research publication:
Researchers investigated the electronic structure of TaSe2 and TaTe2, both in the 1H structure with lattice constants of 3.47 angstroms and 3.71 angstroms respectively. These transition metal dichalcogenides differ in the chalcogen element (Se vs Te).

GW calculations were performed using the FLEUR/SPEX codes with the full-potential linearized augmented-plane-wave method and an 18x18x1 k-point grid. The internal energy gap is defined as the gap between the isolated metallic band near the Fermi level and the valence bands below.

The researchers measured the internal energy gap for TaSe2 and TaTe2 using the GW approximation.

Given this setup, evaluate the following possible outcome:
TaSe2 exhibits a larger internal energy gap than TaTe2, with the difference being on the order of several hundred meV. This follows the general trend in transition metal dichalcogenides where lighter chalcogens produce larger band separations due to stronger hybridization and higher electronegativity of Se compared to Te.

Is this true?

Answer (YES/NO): YES